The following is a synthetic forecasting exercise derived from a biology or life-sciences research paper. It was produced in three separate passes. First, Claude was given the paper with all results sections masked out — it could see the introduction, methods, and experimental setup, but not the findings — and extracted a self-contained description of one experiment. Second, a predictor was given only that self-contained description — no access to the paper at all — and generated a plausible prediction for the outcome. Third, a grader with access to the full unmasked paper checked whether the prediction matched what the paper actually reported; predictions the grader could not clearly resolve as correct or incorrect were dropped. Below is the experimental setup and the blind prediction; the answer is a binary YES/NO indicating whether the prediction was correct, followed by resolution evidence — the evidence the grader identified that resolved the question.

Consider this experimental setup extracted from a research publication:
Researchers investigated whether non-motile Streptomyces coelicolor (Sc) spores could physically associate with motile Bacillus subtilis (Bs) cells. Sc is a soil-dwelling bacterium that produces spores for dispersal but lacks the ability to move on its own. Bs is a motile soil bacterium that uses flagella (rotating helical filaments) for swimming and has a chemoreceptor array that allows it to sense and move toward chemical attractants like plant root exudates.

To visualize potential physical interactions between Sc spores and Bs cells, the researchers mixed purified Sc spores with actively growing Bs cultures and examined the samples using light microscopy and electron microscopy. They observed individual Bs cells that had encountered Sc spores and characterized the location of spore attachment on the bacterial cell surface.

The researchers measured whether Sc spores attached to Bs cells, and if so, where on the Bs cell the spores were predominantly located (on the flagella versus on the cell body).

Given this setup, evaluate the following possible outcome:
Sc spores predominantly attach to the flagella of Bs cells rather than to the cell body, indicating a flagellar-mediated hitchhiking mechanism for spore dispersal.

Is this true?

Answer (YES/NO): YES